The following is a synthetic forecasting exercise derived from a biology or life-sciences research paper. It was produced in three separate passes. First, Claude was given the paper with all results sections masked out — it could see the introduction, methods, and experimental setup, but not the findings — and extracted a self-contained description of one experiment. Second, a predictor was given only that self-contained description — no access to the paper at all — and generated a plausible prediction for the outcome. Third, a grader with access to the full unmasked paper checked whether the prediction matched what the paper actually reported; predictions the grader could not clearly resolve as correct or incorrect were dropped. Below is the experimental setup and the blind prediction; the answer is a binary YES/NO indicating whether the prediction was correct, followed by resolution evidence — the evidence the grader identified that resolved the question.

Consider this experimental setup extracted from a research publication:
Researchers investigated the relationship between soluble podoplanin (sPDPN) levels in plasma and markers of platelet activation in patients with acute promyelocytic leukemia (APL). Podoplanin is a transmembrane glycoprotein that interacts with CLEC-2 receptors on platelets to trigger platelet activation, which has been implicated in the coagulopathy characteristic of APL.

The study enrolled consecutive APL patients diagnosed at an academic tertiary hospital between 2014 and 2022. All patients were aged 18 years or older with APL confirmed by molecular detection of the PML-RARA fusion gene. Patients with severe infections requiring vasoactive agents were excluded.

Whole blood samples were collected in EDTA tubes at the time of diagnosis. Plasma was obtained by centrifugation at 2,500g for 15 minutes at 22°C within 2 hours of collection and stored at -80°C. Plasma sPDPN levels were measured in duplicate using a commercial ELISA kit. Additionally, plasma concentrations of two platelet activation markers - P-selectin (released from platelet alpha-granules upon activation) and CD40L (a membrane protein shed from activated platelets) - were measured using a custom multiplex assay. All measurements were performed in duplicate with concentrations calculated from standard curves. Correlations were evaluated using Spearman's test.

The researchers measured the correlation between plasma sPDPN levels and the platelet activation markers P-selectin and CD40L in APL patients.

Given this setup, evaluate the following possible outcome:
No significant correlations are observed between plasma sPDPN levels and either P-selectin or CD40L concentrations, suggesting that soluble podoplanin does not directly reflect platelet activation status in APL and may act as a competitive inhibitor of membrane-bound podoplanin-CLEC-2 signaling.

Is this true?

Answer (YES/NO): NO